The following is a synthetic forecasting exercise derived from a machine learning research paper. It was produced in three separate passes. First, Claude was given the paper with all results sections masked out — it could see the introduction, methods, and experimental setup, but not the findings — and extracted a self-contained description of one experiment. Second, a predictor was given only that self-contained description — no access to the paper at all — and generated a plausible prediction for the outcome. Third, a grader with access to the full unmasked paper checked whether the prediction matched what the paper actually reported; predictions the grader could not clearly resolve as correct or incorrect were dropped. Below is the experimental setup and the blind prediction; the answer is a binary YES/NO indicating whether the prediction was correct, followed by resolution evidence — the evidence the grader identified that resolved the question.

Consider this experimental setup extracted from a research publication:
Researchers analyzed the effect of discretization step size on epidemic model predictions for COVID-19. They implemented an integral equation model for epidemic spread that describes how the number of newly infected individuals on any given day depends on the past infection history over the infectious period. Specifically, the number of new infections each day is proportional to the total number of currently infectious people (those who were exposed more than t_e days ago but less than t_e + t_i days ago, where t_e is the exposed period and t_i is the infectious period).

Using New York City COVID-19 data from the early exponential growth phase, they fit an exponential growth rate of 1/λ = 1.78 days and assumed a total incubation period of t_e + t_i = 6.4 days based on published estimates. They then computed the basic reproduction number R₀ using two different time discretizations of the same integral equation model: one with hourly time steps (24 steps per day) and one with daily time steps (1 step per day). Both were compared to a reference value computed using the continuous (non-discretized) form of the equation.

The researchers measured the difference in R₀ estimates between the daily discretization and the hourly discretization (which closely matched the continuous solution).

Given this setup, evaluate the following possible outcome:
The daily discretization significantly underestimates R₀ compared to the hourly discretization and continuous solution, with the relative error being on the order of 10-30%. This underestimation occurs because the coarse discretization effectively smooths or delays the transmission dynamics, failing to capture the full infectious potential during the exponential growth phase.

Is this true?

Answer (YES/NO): NO